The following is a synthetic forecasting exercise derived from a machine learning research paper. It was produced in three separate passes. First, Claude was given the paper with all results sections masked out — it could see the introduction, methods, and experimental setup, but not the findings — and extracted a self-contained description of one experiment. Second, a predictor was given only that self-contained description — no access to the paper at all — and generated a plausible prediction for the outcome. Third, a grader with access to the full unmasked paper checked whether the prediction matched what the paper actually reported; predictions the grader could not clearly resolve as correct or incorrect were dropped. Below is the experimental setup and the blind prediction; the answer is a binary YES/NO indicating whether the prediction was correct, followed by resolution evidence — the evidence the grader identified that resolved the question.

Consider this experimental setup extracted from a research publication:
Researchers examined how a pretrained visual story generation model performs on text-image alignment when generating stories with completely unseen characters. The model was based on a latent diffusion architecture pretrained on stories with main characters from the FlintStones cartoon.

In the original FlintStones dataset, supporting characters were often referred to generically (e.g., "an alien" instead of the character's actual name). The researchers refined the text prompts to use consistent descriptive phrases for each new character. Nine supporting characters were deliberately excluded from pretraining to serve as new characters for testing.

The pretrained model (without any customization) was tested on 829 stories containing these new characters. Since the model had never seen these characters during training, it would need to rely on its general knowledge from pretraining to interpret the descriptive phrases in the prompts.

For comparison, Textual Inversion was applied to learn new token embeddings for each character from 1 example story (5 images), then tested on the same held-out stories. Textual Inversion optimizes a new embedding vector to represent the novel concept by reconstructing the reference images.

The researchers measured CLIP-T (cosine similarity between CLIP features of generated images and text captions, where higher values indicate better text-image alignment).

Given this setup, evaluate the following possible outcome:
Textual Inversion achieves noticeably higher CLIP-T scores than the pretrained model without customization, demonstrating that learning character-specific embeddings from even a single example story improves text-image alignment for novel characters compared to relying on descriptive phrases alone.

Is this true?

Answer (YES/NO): NO